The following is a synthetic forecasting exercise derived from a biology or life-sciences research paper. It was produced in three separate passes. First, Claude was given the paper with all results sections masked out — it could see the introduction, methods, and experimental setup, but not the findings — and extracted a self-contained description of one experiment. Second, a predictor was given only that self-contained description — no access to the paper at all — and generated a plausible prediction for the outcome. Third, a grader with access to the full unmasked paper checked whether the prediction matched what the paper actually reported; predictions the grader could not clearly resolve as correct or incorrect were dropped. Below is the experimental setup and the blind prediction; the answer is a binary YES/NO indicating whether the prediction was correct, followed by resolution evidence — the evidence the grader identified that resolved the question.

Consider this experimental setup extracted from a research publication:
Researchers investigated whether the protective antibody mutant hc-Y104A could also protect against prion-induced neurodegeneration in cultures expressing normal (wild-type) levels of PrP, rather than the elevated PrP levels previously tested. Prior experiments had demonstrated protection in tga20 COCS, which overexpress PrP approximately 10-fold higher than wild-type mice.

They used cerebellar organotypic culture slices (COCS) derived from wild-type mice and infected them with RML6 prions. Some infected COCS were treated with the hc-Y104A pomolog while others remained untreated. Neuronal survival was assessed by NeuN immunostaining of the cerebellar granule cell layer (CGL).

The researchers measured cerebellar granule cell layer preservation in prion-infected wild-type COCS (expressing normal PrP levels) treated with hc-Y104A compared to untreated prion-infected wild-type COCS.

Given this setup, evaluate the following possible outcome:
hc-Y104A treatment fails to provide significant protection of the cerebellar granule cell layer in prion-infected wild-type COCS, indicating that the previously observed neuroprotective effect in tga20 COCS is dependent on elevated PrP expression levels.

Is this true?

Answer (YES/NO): NO